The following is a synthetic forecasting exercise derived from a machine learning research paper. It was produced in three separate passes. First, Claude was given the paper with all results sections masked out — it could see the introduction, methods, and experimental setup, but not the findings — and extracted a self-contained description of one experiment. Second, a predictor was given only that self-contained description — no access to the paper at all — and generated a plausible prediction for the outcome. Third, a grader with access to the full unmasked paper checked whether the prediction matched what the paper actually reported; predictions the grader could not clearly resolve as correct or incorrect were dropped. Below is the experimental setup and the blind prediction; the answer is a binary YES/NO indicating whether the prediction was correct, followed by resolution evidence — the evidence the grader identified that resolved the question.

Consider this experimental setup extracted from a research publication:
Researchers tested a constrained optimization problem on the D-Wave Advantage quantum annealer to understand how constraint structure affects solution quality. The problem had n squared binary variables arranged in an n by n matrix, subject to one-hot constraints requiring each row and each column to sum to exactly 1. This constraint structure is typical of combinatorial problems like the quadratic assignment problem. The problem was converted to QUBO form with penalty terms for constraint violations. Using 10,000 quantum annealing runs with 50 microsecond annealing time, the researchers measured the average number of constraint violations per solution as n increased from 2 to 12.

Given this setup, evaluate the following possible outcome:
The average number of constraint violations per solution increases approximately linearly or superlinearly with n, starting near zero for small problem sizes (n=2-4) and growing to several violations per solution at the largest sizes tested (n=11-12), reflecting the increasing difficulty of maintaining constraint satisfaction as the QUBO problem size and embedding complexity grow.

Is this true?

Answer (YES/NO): NO